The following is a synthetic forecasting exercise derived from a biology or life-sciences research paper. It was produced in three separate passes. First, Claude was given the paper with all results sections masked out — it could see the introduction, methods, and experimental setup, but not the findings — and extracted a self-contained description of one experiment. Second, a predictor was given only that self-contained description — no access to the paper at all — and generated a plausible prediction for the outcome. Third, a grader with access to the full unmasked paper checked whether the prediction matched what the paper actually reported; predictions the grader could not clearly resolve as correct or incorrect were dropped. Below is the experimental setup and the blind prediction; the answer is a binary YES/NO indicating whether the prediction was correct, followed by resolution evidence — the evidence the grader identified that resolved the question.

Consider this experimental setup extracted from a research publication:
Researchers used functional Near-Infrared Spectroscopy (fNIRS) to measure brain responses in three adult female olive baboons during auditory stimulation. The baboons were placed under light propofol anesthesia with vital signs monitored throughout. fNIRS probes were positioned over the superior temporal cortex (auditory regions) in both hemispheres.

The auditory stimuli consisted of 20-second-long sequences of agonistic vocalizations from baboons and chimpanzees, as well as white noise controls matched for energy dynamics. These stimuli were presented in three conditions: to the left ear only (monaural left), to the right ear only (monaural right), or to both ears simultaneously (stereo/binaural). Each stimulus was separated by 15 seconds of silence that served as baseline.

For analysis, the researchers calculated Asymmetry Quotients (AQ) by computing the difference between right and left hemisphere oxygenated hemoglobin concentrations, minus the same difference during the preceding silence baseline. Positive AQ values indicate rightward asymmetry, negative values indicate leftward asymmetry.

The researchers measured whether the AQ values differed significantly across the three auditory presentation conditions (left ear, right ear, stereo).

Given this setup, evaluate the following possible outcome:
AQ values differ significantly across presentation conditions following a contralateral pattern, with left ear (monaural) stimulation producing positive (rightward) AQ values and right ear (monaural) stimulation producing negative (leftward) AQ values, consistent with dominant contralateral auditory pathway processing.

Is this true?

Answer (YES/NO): NO